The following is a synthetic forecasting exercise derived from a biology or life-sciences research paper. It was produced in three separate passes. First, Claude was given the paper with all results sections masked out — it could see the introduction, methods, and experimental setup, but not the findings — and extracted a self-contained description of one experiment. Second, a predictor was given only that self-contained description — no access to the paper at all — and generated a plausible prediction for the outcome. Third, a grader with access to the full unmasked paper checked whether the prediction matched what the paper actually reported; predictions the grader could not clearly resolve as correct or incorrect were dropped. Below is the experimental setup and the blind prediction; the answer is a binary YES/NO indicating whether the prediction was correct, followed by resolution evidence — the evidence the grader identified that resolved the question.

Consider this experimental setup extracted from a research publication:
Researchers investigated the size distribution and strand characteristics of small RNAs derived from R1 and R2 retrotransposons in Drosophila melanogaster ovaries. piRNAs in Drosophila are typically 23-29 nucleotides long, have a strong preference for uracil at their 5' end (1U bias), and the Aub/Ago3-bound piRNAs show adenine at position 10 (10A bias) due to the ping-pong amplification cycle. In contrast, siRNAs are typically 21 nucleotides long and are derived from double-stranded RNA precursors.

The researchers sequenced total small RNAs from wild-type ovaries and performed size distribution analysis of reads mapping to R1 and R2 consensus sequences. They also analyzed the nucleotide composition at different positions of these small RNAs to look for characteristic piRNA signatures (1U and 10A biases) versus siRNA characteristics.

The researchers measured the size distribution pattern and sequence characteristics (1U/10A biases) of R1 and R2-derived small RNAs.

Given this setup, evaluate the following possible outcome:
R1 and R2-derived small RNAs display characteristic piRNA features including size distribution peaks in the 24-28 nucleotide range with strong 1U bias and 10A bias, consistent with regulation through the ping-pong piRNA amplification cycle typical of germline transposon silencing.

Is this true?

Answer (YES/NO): NO